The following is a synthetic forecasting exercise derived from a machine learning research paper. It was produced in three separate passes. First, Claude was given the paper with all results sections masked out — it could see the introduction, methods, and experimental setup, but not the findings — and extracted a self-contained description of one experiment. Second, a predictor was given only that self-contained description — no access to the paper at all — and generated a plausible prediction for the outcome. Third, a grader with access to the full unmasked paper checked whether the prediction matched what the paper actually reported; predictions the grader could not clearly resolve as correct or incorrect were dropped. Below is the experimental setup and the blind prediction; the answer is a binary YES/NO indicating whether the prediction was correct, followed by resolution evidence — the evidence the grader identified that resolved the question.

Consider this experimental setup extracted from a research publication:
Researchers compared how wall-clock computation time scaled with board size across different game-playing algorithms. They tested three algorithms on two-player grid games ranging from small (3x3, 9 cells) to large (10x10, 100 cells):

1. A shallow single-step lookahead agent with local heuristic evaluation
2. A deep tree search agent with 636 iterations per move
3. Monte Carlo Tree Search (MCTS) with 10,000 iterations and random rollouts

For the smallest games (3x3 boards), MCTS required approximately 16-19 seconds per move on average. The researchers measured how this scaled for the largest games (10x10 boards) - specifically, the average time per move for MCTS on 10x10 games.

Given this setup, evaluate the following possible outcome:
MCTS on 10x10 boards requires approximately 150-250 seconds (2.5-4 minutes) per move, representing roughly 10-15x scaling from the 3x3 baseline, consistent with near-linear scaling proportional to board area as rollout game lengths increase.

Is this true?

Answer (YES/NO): NO